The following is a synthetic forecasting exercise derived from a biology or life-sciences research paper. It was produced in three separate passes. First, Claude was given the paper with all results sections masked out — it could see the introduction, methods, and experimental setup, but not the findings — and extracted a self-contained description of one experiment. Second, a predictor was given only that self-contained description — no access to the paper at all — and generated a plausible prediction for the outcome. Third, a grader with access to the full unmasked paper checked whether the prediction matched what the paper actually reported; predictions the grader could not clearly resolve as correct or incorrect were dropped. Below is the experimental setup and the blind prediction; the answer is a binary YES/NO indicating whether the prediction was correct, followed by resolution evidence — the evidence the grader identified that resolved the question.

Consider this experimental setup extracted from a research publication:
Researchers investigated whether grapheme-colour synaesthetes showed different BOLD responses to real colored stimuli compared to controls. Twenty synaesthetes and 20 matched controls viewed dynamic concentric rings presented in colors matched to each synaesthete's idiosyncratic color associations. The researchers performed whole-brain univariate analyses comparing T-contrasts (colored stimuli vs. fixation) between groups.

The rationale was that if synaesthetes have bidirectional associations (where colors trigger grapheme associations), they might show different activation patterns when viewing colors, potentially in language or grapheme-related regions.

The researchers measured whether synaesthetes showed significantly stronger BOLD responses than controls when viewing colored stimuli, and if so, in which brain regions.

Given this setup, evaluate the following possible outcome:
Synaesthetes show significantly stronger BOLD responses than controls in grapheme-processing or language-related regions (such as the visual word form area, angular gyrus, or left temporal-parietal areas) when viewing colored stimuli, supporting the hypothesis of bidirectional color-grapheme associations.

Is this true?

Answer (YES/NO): NO